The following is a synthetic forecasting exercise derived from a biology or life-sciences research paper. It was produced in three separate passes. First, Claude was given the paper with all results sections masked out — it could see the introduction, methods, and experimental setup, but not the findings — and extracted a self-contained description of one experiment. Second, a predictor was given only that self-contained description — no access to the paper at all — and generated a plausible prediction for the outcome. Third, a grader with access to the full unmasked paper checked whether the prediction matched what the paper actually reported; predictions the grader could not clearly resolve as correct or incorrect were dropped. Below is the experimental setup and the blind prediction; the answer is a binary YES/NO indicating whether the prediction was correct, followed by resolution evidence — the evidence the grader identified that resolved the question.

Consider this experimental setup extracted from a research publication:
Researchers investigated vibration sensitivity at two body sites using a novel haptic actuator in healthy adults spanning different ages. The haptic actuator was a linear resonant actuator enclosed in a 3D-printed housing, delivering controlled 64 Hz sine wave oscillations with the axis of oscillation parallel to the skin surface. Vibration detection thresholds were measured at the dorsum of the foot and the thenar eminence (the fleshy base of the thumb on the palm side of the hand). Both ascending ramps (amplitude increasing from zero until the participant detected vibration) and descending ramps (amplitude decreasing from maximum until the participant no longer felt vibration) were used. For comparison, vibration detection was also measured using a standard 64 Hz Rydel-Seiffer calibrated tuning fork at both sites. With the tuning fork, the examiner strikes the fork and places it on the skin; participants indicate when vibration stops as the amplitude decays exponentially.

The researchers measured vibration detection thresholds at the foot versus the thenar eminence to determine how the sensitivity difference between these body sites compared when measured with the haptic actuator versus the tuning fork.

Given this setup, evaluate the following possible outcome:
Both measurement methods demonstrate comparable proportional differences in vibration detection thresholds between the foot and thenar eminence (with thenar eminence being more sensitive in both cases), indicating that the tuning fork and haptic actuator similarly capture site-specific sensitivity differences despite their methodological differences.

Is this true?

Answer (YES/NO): NO